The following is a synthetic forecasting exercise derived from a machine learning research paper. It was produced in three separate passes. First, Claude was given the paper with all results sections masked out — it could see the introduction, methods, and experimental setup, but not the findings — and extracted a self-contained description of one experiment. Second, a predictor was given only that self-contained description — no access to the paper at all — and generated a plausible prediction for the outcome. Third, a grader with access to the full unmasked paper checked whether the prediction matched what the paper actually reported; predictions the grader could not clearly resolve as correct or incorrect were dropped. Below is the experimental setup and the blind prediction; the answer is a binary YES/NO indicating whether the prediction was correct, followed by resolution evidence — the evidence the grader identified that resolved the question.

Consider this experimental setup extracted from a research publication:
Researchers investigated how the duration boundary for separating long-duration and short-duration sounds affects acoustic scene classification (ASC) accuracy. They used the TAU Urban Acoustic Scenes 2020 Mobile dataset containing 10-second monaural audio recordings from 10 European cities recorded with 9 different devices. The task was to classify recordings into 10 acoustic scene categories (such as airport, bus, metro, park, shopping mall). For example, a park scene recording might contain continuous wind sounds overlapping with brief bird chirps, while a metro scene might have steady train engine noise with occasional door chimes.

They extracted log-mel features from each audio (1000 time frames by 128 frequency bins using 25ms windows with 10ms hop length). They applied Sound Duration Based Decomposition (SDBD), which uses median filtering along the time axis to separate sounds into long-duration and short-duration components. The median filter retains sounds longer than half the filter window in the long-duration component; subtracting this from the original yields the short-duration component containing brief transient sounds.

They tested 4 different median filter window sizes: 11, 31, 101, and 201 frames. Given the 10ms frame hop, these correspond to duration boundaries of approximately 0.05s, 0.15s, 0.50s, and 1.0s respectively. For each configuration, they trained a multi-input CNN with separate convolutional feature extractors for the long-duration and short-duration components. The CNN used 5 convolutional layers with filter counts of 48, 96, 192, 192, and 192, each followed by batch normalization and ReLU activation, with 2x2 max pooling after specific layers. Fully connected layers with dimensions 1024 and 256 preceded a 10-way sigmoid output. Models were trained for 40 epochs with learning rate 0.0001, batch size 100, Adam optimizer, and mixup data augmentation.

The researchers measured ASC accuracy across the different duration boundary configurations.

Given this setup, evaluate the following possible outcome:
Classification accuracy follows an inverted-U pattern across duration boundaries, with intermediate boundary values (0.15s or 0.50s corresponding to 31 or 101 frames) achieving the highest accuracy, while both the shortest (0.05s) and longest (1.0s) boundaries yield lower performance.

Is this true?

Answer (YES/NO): NO